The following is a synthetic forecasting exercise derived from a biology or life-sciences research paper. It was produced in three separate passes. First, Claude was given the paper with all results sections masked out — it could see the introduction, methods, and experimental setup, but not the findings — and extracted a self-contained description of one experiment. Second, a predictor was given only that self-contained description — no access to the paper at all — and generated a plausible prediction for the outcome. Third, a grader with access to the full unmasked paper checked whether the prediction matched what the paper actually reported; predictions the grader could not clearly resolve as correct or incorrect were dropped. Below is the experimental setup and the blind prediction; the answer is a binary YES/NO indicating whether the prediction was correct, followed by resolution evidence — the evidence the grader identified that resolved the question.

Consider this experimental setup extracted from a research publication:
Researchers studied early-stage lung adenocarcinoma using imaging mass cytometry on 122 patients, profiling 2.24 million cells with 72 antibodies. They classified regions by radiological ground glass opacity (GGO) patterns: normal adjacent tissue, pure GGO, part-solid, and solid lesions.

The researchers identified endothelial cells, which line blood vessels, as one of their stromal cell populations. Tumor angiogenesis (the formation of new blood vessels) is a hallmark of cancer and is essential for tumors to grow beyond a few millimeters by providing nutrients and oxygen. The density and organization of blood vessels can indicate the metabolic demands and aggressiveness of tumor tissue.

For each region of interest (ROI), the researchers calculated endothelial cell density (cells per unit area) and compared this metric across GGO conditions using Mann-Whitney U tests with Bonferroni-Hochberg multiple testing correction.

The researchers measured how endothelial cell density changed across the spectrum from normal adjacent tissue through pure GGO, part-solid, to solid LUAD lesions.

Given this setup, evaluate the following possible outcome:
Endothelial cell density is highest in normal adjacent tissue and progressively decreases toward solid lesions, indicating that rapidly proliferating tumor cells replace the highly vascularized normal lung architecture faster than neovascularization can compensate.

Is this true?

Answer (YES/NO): NO